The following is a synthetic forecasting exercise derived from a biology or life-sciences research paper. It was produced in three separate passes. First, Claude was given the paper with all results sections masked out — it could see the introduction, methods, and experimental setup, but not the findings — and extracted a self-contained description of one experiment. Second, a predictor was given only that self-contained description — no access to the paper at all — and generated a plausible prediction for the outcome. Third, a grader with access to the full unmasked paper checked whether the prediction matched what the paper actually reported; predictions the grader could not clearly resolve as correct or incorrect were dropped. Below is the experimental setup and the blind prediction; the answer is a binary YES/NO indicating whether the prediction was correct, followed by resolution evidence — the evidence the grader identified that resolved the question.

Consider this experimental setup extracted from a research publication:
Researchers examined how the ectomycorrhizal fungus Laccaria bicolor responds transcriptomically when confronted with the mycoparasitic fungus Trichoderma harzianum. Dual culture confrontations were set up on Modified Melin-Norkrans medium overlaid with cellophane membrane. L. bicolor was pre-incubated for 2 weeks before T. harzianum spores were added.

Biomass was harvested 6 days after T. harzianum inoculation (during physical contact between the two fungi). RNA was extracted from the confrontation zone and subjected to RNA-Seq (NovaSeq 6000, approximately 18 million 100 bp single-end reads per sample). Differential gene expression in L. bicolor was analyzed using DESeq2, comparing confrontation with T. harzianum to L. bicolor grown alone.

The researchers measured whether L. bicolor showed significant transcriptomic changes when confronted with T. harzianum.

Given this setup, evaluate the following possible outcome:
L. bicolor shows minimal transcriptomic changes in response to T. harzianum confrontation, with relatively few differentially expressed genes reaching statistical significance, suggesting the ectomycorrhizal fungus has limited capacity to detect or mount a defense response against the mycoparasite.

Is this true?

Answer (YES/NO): NO